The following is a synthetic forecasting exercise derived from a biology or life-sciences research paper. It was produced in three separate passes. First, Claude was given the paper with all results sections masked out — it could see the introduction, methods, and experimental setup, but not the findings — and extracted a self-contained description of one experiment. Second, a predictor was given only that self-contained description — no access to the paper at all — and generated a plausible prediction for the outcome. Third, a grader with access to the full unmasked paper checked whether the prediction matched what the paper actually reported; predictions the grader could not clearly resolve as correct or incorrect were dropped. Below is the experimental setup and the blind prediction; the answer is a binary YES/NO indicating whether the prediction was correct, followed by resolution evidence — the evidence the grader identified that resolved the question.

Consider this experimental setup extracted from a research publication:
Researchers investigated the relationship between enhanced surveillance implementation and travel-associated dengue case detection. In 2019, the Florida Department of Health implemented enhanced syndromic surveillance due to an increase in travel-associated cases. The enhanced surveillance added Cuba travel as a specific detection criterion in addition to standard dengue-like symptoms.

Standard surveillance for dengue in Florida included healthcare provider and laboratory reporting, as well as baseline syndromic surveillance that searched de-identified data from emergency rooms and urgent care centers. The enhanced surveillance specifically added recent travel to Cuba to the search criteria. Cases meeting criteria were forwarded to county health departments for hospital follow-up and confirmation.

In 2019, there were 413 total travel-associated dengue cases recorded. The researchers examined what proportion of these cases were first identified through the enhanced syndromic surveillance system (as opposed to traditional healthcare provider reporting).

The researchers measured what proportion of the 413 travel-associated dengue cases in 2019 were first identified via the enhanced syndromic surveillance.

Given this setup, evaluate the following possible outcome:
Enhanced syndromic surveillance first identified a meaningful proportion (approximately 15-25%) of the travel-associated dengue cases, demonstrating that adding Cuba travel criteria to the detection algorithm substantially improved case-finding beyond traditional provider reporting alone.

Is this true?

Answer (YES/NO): NO